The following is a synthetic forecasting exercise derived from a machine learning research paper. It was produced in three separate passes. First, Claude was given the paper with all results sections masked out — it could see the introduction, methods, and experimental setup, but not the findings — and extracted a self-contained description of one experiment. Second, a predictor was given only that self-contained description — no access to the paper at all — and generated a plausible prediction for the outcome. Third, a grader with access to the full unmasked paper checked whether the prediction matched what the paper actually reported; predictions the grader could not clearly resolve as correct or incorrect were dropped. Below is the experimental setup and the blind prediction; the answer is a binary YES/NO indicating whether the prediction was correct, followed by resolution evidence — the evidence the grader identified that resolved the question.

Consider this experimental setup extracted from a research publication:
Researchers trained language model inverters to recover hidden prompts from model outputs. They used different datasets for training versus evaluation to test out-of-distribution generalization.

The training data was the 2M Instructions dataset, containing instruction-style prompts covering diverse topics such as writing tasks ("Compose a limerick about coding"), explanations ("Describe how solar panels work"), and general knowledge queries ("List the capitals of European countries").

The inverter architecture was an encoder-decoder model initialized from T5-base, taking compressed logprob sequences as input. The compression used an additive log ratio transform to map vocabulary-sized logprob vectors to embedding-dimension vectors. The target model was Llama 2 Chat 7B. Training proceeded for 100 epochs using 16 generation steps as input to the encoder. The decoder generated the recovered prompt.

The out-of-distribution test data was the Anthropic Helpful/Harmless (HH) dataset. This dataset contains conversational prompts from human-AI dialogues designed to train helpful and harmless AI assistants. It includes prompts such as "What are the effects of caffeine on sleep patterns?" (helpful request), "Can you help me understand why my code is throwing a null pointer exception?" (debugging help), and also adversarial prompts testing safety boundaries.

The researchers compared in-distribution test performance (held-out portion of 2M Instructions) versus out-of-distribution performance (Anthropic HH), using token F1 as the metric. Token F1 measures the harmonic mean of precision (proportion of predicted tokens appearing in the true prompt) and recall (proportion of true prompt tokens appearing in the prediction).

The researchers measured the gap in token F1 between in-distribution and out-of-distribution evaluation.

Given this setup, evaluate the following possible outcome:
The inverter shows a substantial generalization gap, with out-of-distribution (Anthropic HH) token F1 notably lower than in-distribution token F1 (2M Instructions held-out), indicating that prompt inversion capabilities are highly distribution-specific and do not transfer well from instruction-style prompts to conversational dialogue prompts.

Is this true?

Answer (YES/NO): NO